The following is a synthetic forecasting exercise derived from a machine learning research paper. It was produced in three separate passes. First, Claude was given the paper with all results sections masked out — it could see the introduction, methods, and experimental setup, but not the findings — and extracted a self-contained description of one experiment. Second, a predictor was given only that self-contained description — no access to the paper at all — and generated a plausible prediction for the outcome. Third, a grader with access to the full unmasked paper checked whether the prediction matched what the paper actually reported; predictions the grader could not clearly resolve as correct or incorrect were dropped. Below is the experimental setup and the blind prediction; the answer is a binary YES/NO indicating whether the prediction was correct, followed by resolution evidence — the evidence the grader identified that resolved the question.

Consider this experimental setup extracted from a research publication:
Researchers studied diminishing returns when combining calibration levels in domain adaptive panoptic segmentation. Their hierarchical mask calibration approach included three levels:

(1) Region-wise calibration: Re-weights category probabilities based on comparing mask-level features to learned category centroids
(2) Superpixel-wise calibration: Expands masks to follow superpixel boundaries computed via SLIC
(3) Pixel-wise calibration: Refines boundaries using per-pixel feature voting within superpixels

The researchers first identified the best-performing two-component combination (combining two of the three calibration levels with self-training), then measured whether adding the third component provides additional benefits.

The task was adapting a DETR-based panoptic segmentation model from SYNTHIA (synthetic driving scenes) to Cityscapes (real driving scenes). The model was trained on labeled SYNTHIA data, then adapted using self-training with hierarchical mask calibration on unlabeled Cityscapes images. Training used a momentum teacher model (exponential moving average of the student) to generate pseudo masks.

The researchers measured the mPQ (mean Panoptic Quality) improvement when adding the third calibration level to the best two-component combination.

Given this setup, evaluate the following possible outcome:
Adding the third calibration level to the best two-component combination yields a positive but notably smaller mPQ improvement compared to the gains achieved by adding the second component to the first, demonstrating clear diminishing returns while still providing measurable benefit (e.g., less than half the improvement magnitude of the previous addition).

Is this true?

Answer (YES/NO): NO